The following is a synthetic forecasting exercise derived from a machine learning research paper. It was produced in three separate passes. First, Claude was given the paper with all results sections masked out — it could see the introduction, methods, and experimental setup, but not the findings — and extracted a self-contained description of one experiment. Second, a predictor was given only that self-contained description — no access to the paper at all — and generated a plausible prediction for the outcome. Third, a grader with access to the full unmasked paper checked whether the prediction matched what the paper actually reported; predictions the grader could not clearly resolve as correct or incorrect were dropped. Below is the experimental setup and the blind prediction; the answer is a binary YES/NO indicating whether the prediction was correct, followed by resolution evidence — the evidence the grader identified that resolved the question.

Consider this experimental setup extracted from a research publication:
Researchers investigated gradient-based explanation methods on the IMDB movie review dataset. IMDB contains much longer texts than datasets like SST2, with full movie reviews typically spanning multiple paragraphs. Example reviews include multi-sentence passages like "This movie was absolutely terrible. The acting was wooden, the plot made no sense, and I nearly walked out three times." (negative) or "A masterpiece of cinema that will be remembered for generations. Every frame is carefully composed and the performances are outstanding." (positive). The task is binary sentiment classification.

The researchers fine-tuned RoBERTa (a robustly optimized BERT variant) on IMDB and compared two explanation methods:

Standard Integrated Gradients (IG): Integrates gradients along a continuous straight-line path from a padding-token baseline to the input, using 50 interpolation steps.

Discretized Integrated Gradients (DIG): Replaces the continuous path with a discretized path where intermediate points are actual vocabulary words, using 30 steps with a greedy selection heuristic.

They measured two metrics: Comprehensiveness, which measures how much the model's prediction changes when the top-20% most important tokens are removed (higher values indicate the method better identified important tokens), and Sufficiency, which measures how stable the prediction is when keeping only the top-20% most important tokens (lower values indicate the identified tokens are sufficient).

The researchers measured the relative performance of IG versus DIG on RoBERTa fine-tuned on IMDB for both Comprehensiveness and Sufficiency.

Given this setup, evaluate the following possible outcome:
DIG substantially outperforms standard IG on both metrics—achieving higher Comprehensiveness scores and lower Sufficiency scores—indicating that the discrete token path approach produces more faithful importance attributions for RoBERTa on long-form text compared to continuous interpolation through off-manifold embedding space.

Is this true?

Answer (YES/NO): NO